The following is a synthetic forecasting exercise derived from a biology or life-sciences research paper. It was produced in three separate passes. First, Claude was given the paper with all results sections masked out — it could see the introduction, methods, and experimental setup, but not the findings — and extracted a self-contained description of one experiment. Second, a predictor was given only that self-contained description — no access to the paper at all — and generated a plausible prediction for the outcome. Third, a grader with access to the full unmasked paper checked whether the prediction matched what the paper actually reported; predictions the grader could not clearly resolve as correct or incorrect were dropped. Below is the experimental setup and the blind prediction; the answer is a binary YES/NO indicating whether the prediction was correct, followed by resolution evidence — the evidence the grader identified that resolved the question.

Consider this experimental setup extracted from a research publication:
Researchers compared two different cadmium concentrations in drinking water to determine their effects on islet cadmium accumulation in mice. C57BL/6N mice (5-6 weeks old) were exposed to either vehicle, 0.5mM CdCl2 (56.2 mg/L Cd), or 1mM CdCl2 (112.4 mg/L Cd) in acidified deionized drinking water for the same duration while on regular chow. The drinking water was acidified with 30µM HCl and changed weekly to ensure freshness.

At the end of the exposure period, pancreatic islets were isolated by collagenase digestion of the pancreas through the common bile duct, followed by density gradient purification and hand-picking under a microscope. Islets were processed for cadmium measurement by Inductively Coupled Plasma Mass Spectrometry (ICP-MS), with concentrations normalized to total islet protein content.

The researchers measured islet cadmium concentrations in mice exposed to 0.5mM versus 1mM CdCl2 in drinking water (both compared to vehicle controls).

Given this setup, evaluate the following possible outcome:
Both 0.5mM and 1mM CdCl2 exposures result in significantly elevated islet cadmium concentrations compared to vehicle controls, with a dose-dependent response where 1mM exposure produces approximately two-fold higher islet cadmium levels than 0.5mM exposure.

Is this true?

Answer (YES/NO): NO